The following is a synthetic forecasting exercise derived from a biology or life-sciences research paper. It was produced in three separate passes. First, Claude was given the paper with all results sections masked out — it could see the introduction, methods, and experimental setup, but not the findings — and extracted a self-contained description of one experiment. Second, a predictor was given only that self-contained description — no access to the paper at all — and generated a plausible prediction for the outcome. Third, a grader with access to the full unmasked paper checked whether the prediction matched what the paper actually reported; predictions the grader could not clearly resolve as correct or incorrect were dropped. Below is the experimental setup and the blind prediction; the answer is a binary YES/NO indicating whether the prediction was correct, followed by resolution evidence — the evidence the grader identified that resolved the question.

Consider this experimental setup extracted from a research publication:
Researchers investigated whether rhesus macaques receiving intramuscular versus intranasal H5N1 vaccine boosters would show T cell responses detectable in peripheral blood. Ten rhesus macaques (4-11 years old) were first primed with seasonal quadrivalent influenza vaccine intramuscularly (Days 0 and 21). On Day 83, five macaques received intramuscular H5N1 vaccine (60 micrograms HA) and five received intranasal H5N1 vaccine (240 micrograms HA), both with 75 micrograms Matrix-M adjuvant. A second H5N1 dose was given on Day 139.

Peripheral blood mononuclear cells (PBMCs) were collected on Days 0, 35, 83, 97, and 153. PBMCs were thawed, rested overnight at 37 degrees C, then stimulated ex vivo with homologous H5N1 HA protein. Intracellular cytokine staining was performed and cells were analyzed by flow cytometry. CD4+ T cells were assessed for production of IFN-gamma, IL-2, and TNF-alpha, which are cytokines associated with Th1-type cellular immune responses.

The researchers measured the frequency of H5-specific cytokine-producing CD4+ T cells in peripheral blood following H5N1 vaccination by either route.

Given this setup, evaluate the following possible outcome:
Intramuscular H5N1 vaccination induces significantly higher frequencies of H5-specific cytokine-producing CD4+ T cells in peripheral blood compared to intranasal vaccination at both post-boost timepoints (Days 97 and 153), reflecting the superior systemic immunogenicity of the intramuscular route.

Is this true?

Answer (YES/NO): YES